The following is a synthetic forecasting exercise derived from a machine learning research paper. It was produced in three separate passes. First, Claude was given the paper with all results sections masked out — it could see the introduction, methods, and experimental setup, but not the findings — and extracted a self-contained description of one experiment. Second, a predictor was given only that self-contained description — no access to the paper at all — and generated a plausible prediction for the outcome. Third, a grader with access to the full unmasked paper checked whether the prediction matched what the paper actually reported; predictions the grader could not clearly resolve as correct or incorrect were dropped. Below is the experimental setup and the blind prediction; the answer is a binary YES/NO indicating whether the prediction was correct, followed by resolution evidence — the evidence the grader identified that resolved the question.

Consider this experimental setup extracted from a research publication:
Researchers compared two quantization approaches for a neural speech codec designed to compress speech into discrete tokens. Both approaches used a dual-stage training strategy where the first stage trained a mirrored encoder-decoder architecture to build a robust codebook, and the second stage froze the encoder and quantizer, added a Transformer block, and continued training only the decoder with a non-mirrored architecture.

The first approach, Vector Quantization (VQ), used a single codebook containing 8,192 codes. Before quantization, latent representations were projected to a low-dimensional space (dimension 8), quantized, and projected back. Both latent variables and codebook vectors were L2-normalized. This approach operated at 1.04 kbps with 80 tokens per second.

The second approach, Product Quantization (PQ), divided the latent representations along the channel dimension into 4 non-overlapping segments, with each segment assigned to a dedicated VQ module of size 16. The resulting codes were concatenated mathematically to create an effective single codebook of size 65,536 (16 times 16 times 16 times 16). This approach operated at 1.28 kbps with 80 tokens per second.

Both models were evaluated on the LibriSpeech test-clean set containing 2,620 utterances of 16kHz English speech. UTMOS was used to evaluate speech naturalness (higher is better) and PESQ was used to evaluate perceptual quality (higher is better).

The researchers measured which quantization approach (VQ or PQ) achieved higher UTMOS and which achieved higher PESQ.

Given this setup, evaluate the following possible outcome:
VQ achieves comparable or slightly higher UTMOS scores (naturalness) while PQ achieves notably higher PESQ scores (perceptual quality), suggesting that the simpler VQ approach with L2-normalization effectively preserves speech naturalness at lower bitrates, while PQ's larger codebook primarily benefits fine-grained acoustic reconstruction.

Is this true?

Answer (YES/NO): NO